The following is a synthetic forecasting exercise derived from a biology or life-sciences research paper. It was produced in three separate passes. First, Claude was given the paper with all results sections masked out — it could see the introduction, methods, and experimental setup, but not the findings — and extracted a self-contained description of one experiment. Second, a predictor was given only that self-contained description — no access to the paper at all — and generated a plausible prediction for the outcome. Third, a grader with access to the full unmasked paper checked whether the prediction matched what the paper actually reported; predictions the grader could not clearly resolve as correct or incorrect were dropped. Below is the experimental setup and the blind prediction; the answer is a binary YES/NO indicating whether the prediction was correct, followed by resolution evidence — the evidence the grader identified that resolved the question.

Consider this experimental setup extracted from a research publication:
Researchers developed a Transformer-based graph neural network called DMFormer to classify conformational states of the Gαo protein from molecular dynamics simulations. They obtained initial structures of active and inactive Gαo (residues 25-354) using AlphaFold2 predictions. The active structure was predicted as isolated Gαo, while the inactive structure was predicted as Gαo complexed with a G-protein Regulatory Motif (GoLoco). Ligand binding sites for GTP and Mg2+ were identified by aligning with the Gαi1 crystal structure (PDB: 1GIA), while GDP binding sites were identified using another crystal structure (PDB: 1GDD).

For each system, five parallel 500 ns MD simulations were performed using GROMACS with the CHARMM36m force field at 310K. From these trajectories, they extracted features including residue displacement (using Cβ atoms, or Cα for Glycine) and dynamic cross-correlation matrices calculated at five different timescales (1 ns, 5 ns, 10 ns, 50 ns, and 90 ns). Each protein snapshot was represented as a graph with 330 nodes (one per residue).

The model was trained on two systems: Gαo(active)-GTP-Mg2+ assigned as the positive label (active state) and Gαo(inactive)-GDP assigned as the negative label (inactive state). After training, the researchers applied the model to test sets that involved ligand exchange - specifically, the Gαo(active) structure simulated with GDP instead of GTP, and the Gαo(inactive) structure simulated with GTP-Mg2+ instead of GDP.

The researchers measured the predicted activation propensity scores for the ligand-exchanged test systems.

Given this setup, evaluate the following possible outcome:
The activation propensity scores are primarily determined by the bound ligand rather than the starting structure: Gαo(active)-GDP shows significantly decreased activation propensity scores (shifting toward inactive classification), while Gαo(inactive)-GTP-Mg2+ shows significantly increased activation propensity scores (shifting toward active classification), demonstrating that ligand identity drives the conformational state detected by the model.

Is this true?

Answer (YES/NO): NO